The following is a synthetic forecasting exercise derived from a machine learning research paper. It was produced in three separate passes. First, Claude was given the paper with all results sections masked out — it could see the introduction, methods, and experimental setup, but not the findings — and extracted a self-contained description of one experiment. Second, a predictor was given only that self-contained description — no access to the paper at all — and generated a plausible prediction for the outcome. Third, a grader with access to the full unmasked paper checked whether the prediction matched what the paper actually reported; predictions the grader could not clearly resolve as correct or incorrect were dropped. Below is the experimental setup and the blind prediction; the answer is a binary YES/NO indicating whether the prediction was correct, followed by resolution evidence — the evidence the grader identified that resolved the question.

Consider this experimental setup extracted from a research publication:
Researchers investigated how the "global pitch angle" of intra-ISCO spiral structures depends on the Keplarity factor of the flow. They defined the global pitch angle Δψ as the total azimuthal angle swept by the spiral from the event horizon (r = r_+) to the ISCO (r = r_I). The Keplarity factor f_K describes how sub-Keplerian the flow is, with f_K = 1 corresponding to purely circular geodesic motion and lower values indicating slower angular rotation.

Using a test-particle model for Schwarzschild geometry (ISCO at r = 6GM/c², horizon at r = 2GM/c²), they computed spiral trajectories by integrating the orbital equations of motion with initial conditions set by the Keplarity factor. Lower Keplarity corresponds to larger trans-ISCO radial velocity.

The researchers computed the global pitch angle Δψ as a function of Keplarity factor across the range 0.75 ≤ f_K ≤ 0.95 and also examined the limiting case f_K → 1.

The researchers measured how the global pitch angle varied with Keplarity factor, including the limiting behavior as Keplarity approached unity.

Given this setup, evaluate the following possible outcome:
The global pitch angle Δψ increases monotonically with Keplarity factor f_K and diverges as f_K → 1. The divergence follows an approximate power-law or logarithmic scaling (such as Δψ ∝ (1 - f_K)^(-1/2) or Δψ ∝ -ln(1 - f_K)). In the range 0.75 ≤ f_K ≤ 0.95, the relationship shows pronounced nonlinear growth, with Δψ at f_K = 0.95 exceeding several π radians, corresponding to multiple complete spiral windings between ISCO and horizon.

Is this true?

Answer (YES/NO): NO